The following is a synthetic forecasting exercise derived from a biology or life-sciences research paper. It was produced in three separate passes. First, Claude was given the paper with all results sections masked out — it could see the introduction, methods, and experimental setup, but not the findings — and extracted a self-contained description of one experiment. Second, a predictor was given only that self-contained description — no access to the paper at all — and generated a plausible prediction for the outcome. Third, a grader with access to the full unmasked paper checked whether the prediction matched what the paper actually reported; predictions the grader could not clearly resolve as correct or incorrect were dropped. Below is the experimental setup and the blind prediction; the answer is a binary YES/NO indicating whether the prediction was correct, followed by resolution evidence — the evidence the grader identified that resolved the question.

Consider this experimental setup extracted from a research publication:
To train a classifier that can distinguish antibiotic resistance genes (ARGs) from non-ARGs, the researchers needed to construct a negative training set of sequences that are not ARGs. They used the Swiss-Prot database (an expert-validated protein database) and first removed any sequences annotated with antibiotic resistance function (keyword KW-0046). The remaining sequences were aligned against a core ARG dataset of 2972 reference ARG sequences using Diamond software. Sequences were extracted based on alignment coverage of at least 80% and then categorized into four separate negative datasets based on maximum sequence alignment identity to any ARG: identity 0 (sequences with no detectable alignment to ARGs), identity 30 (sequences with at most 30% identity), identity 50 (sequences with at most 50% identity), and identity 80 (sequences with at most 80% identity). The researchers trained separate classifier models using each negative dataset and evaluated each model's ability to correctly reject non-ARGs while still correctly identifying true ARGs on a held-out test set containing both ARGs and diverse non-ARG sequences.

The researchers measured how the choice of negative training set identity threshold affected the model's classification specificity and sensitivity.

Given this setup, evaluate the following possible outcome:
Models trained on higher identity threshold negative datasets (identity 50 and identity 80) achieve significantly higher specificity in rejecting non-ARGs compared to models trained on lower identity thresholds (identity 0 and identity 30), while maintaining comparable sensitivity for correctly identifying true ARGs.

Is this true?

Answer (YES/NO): NO